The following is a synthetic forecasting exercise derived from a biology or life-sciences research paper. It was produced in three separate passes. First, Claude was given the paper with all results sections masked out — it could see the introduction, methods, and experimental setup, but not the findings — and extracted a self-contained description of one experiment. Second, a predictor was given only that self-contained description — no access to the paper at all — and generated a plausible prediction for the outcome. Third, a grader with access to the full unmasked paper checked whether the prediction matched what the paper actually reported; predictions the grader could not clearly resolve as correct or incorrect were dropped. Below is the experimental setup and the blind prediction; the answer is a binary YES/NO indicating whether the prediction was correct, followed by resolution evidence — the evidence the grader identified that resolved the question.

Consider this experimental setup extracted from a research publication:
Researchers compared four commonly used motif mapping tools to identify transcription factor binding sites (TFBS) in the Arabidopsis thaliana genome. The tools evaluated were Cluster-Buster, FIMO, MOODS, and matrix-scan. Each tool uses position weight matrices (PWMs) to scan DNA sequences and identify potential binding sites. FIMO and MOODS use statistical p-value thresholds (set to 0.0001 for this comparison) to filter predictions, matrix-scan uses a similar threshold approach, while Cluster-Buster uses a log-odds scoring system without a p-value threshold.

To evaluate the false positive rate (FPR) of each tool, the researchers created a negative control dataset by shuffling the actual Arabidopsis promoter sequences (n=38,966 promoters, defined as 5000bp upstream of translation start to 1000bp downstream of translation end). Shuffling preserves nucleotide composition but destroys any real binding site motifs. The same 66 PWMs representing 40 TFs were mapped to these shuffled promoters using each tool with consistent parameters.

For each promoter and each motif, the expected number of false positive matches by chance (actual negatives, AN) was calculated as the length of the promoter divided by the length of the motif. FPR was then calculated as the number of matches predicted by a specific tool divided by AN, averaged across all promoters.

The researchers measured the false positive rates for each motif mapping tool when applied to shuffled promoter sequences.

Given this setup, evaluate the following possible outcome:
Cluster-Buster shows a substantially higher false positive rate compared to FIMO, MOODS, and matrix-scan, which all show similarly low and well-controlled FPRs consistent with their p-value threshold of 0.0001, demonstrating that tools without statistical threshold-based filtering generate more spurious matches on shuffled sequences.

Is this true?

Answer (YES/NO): NO